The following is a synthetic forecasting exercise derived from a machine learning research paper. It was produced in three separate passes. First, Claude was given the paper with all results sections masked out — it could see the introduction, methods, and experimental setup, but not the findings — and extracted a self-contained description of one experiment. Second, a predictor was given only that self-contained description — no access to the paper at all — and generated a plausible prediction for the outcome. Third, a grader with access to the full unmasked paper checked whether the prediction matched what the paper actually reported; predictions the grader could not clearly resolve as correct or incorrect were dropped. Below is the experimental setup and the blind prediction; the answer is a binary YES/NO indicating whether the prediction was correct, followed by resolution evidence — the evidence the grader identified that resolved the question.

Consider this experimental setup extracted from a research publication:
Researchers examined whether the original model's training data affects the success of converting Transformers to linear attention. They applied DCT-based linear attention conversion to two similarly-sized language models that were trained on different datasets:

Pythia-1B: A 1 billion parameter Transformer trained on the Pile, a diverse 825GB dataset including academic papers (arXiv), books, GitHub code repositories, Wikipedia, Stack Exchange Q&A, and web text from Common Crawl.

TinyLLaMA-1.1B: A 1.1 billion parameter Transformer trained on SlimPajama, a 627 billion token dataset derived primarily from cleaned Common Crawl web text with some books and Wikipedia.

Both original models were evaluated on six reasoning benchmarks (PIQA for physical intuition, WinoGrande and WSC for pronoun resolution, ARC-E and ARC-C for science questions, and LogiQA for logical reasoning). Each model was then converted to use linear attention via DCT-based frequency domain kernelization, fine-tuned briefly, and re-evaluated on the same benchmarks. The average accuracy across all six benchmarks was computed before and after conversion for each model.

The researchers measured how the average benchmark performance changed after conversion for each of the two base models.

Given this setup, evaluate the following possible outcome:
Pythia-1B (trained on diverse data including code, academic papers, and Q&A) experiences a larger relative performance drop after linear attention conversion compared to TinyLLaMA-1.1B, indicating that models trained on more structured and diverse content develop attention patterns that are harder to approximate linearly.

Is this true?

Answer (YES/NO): NO